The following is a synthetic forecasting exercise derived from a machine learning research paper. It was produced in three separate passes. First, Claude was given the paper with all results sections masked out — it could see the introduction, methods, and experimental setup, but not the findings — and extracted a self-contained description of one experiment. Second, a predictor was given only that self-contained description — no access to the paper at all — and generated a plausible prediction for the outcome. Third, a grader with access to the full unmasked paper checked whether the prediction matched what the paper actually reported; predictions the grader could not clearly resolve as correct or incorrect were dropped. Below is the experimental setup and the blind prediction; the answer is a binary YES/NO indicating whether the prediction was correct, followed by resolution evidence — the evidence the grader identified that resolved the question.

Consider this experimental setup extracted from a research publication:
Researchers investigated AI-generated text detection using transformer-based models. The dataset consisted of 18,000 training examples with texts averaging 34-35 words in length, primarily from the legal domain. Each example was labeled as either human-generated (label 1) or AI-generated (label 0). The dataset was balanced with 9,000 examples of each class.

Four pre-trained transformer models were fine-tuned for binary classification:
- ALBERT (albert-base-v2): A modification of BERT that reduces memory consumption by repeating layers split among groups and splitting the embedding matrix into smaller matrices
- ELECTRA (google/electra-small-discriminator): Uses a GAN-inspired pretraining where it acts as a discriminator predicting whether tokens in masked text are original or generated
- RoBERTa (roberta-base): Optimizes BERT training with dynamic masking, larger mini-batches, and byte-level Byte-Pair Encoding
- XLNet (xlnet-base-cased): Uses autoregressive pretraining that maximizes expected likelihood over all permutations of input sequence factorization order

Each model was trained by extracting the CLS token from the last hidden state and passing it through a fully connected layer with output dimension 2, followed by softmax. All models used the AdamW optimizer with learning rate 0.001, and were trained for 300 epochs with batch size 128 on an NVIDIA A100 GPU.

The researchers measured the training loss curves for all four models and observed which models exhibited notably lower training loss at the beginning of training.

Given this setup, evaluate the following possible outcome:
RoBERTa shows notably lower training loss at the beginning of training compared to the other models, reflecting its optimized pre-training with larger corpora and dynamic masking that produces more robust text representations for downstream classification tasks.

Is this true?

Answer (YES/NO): NO